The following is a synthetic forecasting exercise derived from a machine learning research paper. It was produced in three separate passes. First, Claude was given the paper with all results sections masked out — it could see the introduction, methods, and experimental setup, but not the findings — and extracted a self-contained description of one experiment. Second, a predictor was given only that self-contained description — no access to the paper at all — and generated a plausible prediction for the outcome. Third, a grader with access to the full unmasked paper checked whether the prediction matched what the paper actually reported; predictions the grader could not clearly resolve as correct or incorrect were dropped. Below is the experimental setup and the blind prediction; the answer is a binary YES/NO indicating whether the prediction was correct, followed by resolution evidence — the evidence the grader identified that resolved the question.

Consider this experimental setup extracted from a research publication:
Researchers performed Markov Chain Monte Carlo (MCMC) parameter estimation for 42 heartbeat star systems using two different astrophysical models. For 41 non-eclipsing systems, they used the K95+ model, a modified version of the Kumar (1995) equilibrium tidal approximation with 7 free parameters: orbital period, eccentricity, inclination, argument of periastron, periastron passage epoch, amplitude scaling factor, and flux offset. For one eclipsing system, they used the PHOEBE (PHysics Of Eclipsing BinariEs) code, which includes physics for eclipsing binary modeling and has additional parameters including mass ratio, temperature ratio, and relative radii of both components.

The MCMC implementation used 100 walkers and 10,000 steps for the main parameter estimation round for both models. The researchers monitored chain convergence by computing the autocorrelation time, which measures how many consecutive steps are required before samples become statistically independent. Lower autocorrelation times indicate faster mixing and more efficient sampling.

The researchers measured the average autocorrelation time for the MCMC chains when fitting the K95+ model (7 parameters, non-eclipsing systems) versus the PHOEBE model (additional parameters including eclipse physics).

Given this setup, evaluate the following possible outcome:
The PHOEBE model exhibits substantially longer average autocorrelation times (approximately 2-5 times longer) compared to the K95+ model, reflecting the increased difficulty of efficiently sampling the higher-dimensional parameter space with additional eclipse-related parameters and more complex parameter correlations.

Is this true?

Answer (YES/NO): YES